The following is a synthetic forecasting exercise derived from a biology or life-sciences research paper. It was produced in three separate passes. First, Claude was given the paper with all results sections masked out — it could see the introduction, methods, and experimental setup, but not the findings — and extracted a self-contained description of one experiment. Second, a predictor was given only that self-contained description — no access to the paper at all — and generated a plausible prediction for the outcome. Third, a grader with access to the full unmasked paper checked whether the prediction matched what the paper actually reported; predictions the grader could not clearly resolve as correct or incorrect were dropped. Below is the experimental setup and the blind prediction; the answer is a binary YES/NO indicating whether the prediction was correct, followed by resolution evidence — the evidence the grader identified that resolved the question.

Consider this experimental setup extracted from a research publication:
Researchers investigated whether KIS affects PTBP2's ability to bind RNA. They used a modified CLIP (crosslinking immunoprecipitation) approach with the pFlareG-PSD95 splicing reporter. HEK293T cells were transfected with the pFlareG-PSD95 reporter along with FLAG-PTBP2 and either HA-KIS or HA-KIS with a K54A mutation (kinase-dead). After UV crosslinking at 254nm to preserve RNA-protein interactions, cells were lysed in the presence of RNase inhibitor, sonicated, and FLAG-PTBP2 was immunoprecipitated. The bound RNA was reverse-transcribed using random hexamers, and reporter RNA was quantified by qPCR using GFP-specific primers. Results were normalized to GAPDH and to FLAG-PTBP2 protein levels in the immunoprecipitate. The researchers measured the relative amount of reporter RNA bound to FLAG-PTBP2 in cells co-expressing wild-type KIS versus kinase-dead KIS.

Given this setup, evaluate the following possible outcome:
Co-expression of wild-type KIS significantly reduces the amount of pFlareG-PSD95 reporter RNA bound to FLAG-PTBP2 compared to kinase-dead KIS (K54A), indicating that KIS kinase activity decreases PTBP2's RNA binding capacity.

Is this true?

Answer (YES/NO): YES